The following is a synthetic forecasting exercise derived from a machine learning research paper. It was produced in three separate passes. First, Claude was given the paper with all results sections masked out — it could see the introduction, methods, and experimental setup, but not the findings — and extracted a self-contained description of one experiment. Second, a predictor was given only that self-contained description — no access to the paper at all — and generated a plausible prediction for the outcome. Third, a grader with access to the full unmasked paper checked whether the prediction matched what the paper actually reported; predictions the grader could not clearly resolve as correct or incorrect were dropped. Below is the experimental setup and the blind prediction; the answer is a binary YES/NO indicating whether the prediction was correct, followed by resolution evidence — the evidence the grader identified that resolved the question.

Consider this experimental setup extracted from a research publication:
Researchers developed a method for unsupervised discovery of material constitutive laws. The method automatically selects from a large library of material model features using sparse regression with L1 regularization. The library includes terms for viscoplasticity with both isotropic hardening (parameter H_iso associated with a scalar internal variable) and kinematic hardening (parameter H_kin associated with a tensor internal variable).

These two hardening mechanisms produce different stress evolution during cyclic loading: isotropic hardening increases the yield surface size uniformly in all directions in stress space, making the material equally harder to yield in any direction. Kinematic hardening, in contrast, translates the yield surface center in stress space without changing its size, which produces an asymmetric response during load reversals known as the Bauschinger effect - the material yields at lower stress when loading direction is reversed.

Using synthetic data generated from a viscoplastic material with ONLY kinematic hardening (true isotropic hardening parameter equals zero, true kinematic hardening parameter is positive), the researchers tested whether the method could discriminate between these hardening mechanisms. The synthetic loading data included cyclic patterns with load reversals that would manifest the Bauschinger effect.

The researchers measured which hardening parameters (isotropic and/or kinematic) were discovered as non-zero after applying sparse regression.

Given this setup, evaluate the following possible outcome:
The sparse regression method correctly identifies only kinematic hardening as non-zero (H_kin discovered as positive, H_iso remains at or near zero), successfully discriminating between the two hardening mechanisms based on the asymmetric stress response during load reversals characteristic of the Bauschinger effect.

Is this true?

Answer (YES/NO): YES